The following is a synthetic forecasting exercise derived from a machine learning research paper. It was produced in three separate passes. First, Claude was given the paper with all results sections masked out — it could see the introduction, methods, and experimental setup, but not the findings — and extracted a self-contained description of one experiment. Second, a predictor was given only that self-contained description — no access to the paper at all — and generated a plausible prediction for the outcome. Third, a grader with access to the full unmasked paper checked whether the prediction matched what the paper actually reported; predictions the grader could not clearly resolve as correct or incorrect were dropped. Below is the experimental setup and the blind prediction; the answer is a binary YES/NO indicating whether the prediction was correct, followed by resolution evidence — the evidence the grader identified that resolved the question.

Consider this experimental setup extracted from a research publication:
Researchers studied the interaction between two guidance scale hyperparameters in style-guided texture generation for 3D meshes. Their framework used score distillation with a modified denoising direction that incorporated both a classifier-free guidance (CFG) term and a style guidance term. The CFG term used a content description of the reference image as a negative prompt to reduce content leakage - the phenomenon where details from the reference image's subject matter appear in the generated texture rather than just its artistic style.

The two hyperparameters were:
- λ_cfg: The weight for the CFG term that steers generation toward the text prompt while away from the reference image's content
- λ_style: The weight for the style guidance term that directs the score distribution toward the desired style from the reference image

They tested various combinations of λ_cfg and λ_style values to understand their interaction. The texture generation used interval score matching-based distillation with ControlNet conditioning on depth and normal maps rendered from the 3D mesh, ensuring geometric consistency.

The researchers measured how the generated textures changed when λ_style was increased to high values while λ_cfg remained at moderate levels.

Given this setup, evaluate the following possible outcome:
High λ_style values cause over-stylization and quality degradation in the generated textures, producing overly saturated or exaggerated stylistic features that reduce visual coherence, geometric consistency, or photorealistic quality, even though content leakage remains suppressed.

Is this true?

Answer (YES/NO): NO